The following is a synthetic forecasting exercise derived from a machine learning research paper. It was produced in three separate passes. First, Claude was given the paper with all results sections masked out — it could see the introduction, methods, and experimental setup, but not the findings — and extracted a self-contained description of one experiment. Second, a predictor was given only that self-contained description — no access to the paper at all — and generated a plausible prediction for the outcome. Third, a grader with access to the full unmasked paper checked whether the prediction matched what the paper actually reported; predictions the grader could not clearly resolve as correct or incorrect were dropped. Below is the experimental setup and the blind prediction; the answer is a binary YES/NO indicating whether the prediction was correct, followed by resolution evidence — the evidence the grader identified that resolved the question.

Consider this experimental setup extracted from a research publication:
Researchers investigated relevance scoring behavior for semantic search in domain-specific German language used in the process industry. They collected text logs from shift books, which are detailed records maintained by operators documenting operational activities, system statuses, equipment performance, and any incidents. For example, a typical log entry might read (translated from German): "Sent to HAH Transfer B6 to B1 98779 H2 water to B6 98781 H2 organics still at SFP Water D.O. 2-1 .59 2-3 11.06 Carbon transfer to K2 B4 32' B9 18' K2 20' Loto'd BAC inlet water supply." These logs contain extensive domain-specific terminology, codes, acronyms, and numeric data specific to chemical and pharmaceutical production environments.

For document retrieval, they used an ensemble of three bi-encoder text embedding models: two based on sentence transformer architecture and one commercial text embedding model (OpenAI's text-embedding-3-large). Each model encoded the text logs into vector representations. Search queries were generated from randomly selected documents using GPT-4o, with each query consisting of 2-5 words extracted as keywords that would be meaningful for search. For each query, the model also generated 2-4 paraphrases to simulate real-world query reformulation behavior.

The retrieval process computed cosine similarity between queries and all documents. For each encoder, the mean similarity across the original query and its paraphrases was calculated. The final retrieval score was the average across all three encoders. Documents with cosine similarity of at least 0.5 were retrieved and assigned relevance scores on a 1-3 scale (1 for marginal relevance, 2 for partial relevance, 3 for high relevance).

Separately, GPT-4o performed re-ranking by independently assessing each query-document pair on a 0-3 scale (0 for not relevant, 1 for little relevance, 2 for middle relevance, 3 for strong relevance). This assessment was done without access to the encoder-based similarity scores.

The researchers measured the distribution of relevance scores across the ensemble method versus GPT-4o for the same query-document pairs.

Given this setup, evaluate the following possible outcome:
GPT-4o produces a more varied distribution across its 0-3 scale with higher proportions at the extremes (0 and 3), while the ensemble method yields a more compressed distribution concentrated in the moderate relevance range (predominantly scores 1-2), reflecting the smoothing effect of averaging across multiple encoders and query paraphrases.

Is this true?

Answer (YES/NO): NO